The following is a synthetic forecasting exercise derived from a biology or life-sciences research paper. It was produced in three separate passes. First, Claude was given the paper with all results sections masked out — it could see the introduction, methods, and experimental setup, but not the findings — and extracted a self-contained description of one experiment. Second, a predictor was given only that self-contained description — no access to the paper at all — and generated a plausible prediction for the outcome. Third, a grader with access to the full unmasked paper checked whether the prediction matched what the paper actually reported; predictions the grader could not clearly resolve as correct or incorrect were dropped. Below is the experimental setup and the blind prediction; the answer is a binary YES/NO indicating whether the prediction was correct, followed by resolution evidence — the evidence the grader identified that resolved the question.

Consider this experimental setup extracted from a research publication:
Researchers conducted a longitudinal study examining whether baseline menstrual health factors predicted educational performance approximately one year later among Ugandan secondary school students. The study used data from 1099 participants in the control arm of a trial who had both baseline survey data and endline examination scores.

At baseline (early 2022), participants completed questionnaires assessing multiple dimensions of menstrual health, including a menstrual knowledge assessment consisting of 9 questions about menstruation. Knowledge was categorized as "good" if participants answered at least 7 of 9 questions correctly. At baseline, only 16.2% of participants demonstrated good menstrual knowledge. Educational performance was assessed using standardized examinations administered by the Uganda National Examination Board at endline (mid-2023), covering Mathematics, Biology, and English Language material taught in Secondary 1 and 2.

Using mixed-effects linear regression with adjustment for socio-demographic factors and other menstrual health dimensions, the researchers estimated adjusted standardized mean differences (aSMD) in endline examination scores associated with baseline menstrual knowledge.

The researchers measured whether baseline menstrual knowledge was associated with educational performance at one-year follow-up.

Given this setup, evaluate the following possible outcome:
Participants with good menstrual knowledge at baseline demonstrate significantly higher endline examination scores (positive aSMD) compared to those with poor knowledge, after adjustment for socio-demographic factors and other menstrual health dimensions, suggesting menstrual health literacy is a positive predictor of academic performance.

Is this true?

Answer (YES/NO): YES